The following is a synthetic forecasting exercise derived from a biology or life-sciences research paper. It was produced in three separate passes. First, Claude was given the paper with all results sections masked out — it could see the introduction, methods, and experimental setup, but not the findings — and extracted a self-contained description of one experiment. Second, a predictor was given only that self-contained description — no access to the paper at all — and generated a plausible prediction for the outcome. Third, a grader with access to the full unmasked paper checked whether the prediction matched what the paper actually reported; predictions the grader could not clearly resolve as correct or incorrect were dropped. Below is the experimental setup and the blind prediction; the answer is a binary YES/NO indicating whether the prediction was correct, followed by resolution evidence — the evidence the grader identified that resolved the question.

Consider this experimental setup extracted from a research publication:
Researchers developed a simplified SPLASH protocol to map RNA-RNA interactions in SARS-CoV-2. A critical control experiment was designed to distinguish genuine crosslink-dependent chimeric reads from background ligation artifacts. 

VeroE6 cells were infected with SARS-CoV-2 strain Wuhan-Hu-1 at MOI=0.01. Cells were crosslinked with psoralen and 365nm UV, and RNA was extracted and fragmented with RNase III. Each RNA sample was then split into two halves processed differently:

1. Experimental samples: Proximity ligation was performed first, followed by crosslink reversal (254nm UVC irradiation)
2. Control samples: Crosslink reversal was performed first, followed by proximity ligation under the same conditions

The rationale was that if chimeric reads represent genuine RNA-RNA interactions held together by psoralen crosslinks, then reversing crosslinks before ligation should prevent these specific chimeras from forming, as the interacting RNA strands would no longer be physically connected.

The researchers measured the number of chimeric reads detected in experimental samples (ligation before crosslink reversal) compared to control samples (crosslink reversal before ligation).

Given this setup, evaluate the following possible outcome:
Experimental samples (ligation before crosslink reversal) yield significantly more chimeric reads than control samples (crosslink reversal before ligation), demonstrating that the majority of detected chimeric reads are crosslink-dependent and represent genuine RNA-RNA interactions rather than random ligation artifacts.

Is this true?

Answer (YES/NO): YES